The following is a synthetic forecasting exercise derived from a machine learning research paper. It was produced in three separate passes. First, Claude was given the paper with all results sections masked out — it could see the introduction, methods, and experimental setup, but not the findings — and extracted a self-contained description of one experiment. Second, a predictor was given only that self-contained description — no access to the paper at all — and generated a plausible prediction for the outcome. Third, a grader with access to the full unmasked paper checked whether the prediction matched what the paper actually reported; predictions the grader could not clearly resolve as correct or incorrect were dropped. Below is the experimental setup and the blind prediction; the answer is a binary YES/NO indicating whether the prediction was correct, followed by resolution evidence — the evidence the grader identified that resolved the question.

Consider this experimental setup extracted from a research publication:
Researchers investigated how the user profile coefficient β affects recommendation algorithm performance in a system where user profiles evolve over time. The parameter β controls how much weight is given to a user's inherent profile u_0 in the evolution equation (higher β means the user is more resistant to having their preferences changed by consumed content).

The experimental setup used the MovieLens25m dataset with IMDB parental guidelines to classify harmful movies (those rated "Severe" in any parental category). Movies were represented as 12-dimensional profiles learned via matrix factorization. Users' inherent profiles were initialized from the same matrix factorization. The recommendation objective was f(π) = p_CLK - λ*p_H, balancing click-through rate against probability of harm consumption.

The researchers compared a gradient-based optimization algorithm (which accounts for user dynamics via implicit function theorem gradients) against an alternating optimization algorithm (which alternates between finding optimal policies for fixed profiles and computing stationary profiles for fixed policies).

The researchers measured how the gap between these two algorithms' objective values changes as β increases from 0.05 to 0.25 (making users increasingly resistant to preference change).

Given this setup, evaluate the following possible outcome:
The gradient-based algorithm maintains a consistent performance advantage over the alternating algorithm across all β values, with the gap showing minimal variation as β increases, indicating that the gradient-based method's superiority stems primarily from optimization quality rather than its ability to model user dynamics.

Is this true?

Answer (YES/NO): NO